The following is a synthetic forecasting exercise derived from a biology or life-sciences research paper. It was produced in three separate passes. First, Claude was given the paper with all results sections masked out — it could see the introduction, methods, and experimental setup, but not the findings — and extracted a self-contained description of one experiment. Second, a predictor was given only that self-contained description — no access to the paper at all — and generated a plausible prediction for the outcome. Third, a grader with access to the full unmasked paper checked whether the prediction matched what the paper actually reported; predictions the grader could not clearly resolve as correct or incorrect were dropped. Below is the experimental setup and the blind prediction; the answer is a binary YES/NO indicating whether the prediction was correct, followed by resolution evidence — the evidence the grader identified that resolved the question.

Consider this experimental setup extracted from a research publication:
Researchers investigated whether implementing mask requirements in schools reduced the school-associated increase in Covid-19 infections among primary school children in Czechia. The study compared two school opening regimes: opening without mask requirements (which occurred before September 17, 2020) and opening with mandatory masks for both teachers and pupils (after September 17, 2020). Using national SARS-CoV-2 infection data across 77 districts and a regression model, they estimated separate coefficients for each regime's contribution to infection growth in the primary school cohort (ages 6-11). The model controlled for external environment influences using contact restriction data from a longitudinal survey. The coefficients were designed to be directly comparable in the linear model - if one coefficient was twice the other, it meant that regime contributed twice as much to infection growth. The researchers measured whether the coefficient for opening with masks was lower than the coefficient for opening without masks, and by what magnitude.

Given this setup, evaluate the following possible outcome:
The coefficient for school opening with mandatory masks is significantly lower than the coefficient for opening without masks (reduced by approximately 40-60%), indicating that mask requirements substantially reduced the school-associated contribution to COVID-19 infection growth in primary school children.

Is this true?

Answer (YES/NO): NO